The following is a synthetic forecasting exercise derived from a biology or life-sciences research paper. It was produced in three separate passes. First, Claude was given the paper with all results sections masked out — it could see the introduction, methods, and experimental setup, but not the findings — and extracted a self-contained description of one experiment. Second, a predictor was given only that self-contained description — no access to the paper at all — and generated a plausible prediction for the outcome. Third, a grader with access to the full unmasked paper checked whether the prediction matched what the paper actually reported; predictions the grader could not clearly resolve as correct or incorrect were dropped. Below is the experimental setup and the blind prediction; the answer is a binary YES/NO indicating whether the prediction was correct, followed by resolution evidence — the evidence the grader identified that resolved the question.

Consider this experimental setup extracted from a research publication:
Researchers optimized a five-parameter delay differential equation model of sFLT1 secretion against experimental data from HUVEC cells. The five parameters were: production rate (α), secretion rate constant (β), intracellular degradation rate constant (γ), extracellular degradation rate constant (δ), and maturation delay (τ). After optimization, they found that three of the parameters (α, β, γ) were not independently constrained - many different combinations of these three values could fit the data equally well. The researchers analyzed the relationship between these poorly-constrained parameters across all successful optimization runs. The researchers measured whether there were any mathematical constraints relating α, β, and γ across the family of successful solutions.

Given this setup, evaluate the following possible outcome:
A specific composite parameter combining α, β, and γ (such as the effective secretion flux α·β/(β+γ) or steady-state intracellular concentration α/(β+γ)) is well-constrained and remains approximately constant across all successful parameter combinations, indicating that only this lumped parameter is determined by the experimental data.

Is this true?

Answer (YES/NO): NO